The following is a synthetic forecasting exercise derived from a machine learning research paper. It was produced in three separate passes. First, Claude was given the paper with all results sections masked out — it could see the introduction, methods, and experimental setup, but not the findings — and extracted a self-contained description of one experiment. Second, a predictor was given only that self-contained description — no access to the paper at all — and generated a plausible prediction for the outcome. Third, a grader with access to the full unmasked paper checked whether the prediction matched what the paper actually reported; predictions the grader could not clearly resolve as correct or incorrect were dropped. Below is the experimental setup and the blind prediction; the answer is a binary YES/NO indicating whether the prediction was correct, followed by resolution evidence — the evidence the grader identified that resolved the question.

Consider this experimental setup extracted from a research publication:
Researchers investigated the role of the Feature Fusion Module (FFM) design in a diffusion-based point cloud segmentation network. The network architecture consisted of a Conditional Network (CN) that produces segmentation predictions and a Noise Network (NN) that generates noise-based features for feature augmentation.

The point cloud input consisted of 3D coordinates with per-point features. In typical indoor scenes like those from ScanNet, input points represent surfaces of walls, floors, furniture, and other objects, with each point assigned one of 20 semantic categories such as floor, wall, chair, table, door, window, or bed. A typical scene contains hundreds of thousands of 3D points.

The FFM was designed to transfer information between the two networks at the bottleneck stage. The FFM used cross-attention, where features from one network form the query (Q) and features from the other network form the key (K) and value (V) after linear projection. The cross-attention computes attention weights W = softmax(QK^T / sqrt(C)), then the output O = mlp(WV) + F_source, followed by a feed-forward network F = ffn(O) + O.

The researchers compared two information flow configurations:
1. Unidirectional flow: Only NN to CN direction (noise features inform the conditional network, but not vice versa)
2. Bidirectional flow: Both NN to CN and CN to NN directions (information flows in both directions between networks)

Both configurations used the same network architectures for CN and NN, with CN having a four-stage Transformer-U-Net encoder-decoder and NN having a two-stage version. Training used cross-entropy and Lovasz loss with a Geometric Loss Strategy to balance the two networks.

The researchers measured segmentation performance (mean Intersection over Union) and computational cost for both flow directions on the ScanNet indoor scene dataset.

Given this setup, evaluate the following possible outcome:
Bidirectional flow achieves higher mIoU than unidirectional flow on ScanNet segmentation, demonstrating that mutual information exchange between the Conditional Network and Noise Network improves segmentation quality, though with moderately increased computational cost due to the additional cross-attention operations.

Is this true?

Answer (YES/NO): NO